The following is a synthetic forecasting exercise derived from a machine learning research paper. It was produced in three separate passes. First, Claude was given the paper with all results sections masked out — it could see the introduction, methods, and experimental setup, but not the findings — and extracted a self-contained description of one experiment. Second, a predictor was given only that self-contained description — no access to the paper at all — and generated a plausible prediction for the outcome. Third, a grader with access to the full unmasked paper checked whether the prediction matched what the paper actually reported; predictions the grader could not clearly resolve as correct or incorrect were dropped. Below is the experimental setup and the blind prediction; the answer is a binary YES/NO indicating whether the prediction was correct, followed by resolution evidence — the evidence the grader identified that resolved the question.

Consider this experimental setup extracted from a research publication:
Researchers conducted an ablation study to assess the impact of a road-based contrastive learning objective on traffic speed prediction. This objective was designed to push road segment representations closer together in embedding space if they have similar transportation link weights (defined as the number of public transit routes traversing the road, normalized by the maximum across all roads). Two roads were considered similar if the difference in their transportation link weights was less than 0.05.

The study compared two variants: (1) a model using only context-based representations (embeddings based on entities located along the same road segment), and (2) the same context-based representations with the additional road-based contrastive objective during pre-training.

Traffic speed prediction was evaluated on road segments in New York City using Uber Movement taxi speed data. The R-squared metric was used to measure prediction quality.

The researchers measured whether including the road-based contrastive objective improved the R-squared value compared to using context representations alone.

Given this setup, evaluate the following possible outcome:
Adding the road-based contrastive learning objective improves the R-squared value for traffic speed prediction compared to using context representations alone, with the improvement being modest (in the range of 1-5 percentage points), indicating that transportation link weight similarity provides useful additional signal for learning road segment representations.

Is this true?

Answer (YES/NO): NO